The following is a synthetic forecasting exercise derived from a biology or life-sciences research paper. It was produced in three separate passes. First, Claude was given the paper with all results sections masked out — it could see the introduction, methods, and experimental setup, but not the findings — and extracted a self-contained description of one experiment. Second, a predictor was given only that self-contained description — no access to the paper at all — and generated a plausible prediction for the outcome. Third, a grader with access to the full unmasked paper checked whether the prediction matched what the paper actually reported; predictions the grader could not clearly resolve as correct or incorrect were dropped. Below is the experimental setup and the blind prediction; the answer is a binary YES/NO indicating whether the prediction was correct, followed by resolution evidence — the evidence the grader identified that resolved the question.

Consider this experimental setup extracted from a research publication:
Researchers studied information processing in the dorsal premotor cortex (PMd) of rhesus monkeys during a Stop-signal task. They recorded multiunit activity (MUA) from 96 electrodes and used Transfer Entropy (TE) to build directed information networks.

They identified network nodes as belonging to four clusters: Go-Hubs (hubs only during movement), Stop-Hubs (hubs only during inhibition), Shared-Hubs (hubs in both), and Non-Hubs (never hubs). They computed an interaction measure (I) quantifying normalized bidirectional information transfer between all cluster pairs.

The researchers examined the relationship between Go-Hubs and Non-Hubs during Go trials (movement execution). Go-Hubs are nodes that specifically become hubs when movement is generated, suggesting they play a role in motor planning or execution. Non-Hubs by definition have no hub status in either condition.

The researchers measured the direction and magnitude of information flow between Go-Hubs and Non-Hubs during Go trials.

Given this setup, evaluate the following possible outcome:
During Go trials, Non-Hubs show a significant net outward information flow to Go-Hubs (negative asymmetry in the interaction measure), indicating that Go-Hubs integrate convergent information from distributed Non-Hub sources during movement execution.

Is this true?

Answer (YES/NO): NO